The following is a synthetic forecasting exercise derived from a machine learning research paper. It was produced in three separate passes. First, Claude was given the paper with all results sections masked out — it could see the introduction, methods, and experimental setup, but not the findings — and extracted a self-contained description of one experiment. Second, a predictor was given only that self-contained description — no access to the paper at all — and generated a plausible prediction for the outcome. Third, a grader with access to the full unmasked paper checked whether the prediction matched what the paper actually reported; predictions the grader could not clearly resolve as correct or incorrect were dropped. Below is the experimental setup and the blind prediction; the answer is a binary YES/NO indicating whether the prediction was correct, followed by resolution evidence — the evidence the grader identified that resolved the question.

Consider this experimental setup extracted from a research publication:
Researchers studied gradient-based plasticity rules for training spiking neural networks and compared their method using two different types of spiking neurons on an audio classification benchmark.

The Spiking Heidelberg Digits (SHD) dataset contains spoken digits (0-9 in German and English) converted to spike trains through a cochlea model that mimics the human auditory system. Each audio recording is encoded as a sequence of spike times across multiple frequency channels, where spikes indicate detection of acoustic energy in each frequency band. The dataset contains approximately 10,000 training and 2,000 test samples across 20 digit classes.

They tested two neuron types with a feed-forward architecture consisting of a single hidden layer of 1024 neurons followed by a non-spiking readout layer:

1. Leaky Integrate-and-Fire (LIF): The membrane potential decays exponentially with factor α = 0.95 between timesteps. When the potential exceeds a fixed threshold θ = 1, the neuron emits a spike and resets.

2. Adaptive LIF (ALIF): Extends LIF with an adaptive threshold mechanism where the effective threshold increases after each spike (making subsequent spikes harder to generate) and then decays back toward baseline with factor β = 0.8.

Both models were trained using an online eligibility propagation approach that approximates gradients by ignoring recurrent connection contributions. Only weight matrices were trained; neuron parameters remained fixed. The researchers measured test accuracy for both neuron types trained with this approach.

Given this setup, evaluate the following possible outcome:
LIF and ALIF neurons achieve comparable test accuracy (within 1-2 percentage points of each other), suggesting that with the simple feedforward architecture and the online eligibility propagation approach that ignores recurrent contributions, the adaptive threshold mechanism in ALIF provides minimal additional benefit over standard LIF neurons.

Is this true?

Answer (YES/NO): NO